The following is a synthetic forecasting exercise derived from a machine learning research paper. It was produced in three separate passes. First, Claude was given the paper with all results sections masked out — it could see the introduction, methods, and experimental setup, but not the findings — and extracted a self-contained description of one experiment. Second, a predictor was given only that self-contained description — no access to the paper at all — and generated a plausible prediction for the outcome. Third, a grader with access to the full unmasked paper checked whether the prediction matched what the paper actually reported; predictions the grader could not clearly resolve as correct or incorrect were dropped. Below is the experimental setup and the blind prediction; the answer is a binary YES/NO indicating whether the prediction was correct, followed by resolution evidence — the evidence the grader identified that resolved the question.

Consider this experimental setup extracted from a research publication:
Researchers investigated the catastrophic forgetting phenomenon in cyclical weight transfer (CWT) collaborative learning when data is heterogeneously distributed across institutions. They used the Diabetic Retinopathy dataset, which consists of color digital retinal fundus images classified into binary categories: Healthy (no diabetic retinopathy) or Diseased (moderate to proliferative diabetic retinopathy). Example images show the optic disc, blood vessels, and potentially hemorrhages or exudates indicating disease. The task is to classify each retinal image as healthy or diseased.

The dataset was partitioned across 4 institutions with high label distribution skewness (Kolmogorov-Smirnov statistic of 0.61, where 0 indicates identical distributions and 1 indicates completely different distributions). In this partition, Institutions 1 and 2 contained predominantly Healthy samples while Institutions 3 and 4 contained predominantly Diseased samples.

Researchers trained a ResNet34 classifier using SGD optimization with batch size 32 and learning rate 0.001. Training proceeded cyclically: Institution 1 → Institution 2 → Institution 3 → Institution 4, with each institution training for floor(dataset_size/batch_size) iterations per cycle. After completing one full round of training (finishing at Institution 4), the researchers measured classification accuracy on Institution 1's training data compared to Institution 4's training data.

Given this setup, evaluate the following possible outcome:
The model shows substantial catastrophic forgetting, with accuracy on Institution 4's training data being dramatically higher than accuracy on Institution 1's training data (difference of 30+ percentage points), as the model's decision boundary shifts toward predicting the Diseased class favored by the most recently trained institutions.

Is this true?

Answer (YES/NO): YES